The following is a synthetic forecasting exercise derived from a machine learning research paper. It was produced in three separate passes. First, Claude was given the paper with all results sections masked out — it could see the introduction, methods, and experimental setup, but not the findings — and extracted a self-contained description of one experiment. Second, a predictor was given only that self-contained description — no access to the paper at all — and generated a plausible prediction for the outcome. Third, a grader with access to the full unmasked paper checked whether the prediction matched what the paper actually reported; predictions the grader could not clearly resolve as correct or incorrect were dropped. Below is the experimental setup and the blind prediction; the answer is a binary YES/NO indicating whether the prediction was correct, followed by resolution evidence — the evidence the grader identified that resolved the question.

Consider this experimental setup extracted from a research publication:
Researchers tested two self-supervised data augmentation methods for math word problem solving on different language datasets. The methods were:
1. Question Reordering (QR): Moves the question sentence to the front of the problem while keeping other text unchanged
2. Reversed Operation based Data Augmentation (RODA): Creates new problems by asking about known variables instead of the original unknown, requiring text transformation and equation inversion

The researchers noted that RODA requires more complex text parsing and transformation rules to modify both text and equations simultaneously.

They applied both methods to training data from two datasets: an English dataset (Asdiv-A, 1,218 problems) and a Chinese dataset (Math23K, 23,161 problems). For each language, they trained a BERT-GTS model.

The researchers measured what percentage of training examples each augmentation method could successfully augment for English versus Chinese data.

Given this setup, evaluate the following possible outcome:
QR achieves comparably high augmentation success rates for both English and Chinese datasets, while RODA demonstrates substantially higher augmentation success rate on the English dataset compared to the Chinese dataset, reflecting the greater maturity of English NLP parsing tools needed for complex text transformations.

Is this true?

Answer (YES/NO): NO